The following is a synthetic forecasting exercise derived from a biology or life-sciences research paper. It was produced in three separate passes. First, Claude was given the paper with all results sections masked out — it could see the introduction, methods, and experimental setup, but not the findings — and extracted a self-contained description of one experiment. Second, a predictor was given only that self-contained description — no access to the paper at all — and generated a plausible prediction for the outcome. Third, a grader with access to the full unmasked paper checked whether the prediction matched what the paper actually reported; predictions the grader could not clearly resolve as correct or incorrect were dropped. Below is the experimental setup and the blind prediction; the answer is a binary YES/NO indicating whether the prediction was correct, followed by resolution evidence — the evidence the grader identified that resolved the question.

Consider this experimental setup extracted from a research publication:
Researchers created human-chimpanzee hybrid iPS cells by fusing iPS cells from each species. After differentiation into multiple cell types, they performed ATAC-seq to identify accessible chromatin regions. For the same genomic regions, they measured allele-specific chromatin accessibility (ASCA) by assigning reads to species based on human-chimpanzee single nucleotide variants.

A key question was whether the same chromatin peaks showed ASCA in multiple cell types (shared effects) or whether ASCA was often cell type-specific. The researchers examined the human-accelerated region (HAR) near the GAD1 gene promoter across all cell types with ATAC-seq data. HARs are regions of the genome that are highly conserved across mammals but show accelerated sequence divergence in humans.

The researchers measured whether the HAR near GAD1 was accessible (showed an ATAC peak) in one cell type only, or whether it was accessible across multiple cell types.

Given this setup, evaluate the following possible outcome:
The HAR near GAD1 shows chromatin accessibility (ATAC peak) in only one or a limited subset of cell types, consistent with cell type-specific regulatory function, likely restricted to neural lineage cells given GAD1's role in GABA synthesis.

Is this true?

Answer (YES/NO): NO